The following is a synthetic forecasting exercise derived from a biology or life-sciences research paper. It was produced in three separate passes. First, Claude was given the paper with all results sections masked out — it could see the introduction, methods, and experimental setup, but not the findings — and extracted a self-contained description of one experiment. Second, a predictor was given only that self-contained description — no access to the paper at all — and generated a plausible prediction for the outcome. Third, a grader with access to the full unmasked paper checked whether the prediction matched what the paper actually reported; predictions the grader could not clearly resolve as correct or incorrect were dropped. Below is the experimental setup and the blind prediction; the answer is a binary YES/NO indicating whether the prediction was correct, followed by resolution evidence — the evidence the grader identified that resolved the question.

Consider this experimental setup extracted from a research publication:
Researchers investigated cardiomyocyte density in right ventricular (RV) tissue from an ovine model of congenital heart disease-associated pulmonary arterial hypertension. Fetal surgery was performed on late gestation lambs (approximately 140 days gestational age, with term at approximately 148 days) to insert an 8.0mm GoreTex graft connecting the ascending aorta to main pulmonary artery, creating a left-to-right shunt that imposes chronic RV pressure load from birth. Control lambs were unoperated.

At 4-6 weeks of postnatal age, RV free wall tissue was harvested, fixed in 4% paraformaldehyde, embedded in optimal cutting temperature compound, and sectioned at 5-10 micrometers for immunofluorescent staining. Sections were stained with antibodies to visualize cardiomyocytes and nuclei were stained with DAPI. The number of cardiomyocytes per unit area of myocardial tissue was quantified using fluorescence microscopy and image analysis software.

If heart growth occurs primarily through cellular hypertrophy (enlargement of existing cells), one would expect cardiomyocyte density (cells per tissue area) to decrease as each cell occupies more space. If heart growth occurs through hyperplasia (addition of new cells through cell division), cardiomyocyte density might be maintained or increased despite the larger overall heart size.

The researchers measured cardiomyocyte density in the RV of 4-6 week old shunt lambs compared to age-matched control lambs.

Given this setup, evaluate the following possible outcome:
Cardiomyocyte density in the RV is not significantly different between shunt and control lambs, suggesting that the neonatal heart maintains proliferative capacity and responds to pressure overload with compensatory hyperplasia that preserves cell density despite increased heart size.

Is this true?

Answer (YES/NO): NO